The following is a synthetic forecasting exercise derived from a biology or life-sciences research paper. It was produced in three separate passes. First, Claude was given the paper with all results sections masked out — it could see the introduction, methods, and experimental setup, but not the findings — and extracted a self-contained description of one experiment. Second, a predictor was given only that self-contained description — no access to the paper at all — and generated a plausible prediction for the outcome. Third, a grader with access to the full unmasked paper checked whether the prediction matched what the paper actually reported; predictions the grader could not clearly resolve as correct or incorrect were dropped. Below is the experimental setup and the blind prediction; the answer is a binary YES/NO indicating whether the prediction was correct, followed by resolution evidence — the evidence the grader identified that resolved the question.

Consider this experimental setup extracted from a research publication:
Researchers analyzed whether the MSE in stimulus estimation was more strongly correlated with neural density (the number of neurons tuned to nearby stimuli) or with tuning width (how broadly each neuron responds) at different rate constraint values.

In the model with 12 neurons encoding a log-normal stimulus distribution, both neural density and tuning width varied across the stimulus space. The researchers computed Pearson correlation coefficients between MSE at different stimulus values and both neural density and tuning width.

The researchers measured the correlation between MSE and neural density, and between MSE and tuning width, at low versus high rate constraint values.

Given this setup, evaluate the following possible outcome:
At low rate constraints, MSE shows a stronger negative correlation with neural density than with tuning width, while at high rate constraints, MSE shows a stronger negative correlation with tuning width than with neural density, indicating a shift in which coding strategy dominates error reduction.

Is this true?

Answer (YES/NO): NO